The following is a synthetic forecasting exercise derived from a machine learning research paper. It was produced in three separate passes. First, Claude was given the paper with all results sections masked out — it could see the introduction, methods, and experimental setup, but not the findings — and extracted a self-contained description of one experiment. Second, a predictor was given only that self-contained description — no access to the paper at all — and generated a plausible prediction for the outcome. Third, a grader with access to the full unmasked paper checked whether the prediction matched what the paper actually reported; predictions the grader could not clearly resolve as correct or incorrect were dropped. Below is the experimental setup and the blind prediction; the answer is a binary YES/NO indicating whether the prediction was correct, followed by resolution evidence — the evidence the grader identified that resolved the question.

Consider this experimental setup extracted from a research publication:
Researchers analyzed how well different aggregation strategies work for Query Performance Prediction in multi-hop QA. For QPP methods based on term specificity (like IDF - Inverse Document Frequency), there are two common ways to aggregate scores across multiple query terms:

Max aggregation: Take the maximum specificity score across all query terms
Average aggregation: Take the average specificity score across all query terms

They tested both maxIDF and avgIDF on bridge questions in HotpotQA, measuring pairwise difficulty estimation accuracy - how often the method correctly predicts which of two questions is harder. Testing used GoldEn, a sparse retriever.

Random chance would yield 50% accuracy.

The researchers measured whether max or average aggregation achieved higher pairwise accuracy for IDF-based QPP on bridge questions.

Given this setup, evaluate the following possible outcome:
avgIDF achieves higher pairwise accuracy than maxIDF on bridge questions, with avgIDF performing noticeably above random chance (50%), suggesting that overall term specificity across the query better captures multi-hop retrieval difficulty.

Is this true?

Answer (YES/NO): NO